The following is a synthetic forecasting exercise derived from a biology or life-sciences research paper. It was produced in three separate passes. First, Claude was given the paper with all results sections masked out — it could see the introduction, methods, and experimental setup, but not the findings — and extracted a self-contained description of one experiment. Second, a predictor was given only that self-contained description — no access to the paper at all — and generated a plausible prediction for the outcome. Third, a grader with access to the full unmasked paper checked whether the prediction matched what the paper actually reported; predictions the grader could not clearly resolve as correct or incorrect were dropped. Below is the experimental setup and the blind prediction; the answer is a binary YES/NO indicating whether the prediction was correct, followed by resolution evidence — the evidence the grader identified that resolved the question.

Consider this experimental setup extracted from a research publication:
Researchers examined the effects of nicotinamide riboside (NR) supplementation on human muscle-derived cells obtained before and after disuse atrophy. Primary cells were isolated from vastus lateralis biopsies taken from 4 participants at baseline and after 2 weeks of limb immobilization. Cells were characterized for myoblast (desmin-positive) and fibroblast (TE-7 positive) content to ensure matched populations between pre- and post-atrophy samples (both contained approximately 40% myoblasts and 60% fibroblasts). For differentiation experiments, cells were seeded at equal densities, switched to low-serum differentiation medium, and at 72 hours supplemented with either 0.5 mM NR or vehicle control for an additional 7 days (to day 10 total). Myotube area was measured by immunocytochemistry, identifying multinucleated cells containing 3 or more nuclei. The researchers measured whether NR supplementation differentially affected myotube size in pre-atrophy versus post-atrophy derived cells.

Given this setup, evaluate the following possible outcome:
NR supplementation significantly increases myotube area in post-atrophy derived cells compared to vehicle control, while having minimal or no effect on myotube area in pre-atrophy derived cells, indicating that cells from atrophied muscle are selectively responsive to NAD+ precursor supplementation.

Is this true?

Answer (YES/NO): NO